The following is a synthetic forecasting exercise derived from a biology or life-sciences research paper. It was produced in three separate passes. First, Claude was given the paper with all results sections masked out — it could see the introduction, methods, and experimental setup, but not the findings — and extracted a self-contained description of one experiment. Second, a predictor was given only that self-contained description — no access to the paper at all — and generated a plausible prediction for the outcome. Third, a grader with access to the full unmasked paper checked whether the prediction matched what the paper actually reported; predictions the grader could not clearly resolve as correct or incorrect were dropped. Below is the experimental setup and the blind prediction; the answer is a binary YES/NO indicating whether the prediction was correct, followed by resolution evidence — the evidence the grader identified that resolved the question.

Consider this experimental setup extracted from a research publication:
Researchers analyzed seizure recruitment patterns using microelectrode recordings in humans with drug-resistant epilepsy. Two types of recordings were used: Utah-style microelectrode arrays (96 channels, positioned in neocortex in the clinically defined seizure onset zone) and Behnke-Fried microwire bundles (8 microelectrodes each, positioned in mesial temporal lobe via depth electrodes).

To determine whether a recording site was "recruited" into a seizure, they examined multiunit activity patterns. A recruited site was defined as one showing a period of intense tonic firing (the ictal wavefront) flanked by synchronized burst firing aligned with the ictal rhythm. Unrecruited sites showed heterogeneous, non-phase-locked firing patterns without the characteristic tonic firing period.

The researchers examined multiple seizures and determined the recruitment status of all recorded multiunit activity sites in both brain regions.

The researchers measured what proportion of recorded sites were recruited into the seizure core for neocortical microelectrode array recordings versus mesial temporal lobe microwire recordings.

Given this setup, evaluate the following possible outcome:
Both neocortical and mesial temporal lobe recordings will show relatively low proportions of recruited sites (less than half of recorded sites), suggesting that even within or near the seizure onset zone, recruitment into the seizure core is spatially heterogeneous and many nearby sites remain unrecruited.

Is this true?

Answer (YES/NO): NO